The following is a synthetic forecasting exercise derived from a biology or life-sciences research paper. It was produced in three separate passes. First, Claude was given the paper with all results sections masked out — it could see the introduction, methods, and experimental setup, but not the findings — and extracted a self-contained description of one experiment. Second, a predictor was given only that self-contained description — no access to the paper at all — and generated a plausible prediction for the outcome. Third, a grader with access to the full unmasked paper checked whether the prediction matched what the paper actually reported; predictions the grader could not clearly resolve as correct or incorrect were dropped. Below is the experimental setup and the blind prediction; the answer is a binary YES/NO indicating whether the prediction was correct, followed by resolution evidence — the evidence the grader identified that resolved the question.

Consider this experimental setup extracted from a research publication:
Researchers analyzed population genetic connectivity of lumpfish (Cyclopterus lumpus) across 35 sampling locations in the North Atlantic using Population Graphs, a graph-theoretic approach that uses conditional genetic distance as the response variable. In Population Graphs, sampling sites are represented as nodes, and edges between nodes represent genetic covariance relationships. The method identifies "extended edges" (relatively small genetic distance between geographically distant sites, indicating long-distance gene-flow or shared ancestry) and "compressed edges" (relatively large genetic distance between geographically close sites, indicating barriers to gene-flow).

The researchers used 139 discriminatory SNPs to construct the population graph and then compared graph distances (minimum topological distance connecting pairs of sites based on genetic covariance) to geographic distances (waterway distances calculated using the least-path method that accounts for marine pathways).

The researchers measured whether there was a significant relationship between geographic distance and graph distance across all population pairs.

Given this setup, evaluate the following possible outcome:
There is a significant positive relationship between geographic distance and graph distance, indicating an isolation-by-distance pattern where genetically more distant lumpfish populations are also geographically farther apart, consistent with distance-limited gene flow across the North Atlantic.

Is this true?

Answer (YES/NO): YES